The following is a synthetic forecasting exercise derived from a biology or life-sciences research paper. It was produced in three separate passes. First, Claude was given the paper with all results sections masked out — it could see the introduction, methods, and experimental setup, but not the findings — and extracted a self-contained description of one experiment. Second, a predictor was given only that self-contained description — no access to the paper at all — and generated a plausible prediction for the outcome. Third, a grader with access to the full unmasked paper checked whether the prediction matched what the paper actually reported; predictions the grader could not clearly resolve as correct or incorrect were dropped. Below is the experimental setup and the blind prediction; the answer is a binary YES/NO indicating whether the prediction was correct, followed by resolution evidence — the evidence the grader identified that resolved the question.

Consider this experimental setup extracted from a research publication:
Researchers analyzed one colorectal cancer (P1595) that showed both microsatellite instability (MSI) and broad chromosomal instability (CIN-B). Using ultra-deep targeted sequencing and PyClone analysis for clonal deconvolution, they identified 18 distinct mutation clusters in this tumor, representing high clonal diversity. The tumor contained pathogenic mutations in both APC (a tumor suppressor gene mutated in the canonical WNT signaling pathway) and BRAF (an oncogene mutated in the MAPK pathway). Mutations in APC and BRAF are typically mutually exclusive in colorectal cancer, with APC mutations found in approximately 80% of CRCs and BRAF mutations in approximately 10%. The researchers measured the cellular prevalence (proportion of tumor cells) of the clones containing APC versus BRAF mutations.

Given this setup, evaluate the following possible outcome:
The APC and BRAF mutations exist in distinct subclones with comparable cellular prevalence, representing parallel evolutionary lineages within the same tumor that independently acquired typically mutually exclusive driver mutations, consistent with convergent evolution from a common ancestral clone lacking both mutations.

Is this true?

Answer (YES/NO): NO